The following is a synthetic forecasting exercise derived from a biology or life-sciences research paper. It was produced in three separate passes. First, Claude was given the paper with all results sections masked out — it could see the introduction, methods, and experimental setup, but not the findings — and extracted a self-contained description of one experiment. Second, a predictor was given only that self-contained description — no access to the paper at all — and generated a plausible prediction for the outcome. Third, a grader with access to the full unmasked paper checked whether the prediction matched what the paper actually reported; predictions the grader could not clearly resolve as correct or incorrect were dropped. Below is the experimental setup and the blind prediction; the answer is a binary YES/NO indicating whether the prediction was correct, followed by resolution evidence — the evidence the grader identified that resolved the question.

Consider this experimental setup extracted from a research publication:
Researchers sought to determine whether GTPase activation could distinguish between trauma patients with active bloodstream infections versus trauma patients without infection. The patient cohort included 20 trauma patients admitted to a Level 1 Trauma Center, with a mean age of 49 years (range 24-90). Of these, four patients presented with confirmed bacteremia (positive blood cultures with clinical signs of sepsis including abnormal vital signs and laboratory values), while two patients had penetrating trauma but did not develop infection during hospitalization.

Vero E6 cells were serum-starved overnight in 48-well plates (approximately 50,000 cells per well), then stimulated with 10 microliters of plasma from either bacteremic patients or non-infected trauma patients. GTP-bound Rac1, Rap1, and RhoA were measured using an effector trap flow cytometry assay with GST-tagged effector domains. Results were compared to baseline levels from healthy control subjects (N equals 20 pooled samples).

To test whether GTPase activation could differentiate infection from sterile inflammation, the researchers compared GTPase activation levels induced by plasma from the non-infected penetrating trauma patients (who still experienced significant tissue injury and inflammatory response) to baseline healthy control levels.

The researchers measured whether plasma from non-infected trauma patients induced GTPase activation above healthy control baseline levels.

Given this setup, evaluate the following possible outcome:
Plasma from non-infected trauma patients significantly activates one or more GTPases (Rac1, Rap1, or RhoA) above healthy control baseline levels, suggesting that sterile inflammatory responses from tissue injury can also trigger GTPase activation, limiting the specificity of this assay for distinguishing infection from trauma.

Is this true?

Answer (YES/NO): NO